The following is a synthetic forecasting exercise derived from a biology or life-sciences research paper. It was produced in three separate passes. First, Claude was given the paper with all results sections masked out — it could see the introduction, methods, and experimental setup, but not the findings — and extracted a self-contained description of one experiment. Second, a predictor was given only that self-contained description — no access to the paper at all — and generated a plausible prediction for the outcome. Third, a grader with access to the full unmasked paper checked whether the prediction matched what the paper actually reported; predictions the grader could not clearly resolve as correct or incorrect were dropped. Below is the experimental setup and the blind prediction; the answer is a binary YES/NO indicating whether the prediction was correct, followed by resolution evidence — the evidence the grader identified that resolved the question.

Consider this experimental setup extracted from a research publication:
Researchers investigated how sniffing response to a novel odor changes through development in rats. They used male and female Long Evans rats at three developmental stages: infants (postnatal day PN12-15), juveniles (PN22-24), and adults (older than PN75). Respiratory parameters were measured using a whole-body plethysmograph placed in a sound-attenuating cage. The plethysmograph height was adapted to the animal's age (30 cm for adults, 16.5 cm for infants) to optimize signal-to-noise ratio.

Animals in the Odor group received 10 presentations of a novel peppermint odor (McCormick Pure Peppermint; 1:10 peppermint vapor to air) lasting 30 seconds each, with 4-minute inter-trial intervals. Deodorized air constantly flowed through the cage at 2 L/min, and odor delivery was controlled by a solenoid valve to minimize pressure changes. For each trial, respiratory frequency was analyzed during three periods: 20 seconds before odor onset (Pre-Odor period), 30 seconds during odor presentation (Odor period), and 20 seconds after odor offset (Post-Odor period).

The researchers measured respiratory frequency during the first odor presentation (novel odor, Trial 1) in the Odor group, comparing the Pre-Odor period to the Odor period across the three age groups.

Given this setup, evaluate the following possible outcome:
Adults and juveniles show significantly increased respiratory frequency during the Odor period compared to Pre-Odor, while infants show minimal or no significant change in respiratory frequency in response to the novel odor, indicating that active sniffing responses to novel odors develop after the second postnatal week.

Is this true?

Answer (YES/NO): NO